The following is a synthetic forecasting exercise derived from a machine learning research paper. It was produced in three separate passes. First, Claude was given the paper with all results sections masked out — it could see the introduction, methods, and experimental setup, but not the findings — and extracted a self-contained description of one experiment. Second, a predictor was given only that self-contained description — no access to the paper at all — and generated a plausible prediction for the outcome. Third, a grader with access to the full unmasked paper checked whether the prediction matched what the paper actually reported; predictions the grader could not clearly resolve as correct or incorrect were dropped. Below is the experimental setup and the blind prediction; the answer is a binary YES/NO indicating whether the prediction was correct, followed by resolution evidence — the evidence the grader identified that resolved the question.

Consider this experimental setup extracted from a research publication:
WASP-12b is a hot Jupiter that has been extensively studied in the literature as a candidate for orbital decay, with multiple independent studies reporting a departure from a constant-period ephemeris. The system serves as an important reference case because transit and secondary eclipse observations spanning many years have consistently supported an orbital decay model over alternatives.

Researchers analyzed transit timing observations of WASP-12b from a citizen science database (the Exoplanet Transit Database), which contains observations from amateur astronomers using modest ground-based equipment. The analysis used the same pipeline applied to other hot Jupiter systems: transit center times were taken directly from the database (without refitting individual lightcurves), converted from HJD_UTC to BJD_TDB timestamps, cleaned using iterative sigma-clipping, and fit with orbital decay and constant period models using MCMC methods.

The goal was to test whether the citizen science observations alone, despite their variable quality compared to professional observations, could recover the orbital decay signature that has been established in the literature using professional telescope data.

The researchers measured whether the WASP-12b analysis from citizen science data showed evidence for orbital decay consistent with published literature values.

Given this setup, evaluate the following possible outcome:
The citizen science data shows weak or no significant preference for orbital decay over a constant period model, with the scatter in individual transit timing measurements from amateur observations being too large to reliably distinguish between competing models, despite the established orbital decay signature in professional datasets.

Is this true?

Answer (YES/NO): NO